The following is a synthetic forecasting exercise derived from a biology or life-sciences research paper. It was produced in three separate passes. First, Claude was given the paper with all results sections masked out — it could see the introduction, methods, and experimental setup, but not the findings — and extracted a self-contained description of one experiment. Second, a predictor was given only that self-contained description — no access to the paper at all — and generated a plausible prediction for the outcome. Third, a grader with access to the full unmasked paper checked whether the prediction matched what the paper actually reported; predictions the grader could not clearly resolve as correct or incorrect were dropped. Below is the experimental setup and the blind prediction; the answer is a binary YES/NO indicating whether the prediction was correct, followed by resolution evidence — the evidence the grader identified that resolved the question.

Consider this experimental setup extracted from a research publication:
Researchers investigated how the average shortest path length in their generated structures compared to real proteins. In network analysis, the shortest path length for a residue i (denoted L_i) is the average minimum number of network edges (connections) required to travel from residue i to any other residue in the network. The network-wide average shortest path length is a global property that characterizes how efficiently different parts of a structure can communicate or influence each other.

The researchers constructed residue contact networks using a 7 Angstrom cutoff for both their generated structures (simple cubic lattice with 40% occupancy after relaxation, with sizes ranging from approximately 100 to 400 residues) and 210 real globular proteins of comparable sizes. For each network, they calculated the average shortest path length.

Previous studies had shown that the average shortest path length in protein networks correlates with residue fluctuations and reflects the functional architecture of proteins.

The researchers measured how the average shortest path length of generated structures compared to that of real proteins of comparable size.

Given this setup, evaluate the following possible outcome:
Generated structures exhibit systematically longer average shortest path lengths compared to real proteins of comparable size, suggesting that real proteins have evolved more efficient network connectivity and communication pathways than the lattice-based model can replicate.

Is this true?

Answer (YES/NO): NO